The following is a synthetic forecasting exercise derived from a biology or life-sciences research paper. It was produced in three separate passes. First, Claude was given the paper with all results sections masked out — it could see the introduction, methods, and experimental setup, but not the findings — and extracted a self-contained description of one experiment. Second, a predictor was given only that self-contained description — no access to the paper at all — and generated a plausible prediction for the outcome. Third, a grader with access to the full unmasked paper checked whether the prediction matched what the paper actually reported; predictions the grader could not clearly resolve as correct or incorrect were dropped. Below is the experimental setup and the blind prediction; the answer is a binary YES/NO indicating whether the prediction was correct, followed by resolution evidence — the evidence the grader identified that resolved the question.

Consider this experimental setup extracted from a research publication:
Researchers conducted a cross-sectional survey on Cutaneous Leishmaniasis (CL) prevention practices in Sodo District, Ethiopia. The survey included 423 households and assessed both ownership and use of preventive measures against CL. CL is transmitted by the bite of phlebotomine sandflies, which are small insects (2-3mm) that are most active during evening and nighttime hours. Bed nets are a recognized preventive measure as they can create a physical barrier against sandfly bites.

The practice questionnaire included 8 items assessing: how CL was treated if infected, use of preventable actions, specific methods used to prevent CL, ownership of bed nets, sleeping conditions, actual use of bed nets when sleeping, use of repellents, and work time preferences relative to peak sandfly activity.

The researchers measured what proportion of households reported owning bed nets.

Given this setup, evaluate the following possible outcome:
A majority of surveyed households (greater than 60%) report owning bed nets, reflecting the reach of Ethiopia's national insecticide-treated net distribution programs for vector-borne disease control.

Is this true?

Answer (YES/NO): YES